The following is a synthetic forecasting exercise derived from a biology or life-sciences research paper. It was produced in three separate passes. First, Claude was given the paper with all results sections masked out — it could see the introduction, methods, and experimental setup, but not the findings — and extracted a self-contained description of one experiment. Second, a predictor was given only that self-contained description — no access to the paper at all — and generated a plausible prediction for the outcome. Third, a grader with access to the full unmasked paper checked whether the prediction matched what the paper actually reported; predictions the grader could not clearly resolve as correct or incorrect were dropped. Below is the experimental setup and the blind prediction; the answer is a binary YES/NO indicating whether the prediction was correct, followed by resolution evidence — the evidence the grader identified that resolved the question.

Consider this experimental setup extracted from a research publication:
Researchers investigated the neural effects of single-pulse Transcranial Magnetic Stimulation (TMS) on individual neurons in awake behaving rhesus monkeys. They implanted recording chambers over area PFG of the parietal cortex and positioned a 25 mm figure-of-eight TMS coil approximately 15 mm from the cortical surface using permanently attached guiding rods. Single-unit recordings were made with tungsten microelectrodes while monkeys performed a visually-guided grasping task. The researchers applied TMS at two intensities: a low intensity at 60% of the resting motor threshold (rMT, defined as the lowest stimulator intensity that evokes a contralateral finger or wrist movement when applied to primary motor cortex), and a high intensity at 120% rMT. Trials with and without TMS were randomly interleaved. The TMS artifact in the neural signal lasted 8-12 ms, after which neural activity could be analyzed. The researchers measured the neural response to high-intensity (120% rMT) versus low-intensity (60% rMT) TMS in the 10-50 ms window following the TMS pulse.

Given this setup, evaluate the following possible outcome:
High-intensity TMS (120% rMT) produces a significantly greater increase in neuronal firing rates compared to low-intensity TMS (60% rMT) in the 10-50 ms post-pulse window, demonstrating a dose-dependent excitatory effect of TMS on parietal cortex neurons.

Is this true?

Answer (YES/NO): YES